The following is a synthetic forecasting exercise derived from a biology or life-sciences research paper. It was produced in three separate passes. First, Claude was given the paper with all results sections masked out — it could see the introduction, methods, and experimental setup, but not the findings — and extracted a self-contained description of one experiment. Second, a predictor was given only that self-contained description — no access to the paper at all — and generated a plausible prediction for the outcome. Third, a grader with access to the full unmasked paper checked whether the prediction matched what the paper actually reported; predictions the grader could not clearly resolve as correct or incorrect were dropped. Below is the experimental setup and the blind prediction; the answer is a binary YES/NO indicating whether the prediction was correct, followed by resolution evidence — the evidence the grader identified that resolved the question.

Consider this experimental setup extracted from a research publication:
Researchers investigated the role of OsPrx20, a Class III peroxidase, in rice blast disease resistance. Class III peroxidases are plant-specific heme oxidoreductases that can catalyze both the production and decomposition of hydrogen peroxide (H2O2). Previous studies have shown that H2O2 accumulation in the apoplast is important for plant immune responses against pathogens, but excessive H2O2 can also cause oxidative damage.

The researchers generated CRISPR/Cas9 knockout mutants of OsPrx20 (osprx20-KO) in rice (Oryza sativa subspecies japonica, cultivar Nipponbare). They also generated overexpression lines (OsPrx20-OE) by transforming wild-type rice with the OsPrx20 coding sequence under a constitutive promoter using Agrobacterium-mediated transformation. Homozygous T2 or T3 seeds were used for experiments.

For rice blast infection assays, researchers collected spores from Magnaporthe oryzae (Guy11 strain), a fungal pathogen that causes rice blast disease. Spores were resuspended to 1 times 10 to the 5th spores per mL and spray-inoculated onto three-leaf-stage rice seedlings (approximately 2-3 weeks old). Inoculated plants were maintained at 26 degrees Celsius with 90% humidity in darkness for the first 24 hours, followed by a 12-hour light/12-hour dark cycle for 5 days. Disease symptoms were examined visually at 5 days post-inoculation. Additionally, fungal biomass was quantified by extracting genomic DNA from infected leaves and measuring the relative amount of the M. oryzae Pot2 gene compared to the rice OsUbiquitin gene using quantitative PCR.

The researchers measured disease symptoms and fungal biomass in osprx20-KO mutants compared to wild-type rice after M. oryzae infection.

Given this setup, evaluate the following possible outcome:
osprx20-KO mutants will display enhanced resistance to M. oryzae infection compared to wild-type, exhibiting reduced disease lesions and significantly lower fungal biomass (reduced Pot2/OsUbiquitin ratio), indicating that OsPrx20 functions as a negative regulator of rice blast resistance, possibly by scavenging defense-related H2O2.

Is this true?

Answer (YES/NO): YES